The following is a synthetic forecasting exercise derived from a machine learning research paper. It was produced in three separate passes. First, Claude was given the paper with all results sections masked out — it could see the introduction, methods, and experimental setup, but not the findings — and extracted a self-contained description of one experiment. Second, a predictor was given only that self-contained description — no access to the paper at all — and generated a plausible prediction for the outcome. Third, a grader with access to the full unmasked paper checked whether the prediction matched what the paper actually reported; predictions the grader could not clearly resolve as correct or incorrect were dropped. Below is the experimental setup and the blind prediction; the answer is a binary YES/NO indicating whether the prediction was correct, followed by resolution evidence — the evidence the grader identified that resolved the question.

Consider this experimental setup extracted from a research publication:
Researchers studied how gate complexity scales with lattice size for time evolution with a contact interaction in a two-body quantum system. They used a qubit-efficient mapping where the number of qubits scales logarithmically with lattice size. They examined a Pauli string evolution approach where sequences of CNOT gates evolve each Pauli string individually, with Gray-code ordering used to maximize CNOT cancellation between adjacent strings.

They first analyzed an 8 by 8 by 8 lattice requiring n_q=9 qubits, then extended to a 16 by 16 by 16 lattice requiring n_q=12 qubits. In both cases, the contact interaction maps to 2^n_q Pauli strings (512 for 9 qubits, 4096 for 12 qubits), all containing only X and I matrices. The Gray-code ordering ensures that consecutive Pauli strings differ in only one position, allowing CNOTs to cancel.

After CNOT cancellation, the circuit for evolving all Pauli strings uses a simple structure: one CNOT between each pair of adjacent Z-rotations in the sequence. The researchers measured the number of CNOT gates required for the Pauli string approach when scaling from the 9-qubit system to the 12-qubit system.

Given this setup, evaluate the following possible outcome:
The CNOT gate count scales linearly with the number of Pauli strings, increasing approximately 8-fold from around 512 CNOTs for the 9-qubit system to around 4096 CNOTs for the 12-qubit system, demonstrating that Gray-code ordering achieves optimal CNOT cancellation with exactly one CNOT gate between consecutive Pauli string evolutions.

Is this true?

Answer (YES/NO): YES